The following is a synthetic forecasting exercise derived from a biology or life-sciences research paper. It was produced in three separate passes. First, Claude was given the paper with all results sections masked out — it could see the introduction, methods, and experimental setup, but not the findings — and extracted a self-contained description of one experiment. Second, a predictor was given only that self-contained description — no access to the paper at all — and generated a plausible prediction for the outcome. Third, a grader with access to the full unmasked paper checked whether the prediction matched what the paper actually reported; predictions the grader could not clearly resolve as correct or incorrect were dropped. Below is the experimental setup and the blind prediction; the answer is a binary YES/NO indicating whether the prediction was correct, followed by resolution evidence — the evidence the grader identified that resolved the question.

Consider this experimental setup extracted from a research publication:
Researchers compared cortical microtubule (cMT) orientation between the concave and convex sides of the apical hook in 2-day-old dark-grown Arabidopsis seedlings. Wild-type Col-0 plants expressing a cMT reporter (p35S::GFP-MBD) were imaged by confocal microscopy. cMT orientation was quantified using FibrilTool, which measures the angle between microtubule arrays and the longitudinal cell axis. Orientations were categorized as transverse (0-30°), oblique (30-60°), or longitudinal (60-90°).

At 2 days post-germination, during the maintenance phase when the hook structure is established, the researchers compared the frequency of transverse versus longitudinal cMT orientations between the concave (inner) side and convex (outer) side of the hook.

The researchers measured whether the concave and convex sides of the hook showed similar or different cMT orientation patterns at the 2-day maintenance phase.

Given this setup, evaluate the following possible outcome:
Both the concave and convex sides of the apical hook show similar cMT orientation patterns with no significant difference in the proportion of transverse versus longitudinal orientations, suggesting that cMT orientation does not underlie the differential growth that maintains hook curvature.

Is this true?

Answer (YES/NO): NO